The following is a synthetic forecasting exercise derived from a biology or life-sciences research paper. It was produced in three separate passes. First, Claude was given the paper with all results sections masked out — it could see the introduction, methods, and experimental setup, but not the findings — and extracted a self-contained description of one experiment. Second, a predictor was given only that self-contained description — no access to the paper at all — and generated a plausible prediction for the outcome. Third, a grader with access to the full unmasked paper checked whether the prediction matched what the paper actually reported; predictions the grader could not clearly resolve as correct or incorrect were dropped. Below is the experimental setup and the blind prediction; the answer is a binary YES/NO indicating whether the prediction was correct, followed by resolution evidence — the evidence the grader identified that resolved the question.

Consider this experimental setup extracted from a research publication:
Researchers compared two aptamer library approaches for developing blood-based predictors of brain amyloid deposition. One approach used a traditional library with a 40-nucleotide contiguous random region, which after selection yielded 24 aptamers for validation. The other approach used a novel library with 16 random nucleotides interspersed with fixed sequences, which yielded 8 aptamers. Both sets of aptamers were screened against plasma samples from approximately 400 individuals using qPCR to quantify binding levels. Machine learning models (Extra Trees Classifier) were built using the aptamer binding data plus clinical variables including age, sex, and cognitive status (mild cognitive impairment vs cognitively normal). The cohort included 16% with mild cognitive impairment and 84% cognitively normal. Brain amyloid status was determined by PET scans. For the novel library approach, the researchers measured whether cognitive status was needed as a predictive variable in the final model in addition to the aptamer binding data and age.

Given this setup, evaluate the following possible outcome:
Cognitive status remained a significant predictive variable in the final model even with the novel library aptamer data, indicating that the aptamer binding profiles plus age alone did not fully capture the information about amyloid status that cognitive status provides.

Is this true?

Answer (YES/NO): NO